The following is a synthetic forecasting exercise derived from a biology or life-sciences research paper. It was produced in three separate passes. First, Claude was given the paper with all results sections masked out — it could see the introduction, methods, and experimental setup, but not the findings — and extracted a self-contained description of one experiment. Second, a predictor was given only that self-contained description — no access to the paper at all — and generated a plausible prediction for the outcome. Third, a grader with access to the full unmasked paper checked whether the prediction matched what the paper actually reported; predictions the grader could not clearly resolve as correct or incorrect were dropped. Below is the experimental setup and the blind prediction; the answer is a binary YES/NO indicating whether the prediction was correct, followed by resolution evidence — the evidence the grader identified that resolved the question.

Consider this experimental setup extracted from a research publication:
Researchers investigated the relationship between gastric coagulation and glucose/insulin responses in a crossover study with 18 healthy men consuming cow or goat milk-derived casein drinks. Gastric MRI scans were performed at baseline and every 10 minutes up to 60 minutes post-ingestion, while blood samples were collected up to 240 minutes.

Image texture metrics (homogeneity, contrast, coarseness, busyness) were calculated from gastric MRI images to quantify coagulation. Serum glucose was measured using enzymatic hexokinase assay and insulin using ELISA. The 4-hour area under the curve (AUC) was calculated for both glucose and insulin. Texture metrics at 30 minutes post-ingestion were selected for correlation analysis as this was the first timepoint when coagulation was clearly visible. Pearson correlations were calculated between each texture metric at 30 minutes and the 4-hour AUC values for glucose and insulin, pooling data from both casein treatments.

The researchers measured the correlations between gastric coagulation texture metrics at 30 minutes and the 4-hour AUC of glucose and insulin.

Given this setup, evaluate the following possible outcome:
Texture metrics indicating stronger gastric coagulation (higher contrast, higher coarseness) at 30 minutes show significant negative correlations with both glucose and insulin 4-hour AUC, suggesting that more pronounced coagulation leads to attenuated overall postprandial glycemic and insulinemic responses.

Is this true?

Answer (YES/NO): NO